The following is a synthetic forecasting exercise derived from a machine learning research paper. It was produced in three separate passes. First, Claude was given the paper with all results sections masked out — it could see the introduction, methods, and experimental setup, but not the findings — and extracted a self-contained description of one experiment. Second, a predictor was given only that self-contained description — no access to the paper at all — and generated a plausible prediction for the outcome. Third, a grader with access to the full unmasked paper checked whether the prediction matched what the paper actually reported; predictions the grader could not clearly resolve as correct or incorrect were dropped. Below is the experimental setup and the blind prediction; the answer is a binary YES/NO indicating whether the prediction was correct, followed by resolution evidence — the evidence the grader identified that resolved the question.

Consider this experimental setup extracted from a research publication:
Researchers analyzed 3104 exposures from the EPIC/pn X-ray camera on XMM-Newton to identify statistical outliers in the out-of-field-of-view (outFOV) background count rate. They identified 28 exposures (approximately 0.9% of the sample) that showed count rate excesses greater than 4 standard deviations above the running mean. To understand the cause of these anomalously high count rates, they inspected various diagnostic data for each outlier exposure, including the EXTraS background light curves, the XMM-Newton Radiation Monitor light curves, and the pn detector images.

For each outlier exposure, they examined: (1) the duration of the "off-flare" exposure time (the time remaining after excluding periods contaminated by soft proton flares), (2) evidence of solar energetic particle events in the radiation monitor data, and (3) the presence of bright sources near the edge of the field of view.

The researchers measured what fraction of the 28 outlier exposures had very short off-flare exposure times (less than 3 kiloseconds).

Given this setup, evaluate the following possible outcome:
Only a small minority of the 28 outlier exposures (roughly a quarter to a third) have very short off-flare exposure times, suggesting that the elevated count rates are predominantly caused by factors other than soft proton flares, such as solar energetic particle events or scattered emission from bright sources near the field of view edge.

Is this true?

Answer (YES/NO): NO